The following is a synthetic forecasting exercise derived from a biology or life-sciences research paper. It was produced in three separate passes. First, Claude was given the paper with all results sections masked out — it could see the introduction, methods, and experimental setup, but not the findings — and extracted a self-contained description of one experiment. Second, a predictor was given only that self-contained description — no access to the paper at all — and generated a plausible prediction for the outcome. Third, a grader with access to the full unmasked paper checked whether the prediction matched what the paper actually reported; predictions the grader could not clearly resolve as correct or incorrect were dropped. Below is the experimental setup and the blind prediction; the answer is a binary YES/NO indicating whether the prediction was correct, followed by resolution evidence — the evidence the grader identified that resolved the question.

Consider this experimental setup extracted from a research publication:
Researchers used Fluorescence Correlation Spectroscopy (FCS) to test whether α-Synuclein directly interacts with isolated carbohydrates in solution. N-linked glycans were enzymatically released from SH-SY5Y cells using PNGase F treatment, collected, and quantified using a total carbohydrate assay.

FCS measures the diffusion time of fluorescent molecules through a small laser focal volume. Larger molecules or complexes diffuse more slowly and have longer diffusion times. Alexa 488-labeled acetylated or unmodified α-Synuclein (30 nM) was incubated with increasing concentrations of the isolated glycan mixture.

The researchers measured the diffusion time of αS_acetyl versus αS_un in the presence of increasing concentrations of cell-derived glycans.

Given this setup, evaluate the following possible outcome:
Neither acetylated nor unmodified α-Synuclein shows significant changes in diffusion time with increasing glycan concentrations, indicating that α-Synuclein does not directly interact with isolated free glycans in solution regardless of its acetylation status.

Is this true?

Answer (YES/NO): NO